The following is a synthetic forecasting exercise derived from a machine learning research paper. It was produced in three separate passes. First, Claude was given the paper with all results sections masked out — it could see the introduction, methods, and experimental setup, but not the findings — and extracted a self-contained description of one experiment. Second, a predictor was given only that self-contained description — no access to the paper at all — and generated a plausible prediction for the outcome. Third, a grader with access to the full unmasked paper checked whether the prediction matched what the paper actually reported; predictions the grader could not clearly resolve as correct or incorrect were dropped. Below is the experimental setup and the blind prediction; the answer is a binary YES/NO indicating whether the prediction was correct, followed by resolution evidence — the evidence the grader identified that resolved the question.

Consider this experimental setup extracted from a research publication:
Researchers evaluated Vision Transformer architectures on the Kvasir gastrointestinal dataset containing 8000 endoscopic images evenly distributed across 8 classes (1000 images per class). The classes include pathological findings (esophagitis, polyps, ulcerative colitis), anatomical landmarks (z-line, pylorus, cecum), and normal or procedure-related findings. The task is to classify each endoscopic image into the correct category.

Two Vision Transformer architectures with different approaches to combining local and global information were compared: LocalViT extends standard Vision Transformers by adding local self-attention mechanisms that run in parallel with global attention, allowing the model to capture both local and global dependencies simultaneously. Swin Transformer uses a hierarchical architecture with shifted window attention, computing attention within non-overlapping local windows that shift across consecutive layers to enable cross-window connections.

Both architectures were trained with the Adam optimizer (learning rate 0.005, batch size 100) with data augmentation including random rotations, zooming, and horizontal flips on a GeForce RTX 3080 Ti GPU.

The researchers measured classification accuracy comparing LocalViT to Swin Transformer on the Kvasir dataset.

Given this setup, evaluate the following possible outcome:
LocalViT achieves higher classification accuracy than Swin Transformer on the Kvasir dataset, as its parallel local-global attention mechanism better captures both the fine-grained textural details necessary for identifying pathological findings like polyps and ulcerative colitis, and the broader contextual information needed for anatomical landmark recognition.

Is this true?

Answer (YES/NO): NO